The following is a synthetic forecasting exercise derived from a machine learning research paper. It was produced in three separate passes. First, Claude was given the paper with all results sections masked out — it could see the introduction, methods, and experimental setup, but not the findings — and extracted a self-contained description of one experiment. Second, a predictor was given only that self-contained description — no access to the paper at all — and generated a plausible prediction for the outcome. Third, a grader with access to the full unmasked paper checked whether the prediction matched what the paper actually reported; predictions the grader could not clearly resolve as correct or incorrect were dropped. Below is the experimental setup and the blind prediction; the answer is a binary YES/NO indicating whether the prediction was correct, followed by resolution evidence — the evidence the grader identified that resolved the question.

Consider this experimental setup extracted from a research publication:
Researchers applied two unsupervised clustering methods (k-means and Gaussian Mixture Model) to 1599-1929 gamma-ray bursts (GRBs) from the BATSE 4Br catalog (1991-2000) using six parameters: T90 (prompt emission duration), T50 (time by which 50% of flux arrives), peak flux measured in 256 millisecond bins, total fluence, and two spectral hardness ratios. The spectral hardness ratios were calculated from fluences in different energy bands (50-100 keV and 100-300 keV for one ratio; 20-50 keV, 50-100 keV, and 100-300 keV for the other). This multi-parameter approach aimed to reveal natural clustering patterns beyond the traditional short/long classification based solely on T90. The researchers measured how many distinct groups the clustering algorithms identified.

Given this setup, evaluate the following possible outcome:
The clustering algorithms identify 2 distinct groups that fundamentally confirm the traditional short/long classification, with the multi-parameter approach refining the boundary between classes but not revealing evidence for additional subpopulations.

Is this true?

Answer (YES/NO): NO